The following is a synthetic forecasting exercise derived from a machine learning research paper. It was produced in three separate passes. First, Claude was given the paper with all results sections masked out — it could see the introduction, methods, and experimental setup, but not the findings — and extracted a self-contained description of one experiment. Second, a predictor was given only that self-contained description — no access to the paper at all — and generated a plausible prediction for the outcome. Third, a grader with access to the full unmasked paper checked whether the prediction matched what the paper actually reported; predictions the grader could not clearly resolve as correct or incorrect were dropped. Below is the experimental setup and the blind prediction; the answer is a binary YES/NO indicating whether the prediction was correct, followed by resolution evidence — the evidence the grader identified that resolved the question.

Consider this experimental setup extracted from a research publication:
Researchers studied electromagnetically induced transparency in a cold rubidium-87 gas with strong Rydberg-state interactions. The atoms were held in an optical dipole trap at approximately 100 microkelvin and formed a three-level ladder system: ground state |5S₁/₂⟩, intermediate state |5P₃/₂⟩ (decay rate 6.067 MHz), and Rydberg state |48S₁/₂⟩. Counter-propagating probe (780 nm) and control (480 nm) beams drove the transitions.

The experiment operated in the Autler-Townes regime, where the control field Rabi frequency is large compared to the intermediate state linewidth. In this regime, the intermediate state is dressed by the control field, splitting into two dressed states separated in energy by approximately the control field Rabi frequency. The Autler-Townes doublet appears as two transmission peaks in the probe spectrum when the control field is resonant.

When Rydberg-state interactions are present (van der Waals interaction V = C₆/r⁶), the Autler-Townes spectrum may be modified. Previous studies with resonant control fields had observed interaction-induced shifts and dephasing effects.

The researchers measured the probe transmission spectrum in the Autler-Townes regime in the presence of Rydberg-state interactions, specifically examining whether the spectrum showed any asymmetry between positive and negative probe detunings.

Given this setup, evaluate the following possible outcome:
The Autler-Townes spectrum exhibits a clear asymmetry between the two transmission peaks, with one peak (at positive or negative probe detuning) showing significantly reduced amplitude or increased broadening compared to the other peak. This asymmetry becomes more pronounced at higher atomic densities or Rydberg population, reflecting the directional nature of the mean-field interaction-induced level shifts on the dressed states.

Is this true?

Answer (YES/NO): YES